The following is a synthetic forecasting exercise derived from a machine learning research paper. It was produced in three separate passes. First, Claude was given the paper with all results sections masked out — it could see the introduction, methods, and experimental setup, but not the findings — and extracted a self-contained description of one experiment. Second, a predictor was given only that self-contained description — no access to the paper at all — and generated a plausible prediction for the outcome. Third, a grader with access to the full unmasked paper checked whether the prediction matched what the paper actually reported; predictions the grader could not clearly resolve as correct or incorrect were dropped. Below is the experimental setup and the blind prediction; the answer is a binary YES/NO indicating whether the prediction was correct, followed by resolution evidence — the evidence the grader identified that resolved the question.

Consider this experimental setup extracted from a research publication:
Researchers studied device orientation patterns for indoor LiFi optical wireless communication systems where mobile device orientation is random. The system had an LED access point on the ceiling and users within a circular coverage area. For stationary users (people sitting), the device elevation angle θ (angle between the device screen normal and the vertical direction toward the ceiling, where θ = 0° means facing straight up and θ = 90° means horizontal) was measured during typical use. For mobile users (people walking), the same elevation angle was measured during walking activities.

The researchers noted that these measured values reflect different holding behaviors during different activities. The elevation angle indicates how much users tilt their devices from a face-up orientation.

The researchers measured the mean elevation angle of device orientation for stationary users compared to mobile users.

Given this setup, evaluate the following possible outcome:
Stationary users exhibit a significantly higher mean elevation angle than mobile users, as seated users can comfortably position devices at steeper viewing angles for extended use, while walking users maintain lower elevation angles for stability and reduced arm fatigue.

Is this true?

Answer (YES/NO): YES